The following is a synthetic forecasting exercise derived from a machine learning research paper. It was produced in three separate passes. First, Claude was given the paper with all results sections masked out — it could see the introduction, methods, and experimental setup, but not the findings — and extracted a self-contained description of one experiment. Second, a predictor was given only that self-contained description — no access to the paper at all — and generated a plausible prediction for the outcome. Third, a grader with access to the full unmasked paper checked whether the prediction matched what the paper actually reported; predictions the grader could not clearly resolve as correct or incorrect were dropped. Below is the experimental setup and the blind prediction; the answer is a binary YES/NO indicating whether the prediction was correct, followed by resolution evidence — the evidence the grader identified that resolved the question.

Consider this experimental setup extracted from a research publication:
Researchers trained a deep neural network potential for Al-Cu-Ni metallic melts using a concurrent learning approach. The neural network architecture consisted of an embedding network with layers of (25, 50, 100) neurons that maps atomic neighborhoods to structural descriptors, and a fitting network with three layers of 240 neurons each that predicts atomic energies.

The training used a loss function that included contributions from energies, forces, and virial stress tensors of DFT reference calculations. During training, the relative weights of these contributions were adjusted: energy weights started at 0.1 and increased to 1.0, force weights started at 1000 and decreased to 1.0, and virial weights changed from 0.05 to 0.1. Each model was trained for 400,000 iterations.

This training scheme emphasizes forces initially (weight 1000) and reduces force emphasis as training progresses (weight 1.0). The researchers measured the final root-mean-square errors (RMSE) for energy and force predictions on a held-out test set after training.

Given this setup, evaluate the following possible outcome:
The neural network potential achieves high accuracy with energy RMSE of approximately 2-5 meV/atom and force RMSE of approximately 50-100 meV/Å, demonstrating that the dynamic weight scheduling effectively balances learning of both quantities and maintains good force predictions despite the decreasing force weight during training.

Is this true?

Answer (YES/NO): NO